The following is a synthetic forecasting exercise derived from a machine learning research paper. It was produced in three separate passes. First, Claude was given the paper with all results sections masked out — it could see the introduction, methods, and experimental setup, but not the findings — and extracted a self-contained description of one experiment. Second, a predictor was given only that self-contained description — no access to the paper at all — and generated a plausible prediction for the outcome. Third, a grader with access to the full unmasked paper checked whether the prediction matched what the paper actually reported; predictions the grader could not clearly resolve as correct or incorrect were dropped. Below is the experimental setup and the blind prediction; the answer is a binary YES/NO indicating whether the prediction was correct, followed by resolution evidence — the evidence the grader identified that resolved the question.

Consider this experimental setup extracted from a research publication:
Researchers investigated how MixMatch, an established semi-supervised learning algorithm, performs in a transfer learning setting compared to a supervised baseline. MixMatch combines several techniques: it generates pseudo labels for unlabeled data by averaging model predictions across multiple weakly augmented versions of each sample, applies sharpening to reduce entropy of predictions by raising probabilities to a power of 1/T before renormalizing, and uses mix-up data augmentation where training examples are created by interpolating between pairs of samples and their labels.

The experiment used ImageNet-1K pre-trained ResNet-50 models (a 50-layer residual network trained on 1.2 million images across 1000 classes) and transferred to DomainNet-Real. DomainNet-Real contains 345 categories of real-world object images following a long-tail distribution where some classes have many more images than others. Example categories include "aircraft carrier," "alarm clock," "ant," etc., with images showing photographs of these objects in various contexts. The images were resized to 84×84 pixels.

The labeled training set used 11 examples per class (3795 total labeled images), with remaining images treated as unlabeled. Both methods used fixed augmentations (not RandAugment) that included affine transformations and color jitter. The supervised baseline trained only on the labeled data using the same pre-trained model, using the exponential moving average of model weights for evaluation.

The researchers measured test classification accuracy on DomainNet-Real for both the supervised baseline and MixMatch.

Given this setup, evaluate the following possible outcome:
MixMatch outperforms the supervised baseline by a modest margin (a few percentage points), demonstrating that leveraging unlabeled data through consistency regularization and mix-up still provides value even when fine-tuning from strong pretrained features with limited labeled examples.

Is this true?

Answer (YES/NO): NO